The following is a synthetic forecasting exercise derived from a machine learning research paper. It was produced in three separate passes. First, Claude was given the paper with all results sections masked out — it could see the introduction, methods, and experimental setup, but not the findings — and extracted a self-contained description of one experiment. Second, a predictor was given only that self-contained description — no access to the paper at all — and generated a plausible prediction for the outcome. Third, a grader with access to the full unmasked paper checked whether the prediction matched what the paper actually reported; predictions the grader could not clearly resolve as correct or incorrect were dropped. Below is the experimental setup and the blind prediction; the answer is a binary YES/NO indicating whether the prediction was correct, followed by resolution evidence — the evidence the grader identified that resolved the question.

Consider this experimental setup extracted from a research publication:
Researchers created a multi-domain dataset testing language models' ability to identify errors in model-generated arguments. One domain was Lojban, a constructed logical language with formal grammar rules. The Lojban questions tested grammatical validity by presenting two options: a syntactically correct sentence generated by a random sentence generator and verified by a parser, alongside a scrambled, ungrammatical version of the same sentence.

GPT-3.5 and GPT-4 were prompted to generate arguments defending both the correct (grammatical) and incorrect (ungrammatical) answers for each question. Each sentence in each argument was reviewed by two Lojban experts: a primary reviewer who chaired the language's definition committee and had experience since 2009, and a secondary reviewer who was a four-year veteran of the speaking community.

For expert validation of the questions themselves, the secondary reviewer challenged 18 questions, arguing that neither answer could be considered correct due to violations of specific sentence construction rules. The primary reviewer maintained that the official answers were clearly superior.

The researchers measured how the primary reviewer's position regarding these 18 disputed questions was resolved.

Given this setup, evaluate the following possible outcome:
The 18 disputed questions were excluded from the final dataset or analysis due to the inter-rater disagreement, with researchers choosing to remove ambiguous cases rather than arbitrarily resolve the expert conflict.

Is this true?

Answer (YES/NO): NO